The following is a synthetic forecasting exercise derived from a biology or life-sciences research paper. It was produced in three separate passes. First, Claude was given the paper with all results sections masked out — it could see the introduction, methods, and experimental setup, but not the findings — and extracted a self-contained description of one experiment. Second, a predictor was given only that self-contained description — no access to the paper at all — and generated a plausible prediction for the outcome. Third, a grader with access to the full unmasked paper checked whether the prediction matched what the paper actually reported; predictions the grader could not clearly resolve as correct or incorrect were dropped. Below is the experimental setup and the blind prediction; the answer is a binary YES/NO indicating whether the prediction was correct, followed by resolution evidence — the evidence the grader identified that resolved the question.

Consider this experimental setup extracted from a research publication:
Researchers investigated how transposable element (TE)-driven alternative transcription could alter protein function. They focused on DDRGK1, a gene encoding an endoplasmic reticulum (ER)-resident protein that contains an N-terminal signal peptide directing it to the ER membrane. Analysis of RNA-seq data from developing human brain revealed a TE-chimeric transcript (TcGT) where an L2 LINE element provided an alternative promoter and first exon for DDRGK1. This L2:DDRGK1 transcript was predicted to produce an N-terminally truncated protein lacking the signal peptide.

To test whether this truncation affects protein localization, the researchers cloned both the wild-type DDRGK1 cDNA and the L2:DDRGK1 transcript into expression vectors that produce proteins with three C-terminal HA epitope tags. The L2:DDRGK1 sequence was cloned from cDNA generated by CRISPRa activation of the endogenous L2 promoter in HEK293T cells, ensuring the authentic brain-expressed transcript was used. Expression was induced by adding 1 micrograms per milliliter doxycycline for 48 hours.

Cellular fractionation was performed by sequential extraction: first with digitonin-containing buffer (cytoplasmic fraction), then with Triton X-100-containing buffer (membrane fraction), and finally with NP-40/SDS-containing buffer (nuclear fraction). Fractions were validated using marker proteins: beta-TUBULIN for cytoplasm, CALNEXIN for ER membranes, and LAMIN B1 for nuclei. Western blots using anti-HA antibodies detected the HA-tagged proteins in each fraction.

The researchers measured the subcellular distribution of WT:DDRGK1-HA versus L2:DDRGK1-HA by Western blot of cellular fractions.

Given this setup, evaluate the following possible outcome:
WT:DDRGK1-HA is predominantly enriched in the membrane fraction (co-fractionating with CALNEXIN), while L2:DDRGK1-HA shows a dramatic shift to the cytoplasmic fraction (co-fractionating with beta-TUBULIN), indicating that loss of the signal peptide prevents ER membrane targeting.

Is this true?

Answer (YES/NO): YES